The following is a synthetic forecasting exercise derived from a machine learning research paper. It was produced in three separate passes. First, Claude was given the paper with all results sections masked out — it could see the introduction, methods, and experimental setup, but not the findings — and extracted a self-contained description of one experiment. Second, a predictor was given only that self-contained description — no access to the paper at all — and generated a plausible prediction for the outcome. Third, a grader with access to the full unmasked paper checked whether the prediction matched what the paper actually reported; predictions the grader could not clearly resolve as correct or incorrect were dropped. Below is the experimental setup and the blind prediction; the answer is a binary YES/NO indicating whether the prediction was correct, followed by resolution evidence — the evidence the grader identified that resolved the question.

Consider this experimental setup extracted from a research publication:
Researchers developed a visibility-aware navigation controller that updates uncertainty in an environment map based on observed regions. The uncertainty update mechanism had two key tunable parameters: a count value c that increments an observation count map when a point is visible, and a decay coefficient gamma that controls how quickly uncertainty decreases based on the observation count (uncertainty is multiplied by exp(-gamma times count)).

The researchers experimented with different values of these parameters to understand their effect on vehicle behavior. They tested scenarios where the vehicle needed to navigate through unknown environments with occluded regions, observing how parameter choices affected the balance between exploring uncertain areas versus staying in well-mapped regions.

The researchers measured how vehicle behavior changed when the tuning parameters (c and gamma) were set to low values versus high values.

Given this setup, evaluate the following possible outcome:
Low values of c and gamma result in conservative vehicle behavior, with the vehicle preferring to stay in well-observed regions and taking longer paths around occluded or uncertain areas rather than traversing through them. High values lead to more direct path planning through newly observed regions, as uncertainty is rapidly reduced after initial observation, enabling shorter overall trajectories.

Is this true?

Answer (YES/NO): NO